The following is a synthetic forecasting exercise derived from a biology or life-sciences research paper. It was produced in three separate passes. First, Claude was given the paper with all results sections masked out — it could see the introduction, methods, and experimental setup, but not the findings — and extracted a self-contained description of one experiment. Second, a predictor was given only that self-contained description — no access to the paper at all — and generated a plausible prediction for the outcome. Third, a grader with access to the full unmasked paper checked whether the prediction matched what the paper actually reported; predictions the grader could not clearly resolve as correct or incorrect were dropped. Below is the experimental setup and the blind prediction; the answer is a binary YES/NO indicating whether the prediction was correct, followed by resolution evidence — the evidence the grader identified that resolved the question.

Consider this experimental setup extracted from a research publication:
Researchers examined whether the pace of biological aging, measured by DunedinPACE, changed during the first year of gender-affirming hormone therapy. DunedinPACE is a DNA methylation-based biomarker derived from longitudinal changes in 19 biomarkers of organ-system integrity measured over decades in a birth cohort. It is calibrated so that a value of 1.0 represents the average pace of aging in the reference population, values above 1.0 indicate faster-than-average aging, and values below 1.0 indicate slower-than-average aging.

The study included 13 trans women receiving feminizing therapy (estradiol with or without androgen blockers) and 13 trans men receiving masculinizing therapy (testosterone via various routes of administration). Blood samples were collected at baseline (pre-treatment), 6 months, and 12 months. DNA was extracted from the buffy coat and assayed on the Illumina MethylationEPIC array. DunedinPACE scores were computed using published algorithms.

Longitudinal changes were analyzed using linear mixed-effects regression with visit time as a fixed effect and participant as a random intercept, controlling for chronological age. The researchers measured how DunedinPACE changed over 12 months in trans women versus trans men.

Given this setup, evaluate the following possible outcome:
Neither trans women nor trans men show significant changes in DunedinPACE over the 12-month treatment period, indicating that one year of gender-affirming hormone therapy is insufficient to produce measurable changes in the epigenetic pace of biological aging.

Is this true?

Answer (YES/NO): NO